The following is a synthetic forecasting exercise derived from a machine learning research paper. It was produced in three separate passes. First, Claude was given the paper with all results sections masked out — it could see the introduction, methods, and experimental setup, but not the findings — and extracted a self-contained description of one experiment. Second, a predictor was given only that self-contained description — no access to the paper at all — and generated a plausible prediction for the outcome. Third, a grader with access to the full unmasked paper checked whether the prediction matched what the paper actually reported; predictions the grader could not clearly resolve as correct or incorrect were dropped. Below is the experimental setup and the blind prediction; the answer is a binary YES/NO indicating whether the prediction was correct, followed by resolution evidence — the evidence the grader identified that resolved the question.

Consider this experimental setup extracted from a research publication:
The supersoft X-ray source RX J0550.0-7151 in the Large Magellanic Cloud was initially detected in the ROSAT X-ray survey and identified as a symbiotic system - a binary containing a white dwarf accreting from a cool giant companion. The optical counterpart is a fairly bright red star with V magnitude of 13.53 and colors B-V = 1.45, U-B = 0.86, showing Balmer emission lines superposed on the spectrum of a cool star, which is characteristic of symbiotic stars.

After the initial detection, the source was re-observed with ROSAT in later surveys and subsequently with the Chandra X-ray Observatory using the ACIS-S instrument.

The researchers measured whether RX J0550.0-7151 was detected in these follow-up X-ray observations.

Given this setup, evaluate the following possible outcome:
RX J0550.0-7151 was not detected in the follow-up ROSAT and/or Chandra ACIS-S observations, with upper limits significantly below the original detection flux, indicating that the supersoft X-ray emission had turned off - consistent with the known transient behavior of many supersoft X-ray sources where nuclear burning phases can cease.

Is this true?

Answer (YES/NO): YES